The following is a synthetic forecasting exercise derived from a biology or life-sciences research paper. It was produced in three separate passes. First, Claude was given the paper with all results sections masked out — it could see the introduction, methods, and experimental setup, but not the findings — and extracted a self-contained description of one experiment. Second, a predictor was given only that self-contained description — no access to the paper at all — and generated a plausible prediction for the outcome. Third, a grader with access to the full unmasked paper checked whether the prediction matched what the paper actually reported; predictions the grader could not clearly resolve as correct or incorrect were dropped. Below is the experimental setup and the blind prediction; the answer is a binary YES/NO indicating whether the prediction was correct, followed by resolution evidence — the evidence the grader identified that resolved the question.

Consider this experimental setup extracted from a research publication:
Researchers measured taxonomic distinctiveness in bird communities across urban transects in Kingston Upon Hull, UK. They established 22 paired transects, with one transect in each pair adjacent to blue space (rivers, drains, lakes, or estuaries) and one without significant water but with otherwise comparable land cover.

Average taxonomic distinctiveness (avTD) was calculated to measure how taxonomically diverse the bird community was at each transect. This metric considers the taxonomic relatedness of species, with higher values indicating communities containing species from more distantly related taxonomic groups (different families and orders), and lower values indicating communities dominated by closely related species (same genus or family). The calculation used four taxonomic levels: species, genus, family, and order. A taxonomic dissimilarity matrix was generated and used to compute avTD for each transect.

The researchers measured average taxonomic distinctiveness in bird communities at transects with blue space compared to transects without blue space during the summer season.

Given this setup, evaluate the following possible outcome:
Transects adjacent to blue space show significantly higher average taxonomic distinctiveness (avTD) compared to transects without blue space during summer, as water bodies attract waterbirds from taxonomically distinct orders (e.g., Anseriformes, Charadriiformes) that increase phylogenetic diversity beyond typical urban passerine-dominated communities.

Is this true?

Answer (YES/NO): YES